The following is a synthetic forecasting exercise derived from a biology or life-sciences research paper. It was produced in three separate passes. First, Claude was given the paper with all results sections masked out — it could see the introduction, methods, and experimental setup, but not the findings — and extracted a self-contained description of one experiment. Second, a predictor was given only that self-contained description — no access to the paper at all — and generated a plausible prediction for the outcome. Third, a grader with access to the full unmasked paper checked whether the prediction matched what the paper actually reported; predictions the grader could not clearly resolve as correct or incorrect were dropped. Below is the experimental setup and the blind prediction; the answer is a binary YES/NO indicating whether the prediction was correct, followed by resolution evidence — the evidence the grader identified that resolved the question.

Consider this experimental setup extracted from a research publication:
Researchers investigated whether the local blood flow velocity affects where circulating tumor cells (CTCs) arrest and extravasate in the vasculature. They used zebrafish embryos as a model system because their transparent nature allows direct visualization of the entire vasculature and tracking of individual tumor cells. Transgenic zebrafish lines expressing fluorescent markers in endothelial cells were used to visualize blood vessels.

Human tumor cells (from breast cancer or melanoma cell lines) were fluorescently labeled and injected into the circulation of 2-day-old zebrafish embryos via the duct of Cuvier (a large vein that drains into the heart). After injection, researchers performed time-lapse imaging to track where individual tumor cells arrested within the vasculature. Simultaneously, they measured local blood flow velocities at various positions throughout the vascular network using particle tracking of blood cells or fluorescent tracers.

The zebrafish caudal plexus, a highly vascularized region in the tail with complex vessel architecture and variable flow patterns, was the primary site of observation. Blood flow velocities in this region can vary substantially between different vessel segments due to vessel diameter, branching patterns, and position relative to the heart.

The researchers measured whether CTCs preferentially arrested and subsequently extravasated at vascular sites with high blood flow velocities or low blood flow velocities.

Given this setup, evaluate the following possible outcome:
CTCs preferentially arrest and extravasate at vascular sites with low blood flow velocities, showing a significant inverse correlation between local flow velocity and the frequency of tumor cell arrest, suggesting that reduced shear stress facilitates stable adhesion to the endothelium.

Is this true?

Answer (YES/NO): YES